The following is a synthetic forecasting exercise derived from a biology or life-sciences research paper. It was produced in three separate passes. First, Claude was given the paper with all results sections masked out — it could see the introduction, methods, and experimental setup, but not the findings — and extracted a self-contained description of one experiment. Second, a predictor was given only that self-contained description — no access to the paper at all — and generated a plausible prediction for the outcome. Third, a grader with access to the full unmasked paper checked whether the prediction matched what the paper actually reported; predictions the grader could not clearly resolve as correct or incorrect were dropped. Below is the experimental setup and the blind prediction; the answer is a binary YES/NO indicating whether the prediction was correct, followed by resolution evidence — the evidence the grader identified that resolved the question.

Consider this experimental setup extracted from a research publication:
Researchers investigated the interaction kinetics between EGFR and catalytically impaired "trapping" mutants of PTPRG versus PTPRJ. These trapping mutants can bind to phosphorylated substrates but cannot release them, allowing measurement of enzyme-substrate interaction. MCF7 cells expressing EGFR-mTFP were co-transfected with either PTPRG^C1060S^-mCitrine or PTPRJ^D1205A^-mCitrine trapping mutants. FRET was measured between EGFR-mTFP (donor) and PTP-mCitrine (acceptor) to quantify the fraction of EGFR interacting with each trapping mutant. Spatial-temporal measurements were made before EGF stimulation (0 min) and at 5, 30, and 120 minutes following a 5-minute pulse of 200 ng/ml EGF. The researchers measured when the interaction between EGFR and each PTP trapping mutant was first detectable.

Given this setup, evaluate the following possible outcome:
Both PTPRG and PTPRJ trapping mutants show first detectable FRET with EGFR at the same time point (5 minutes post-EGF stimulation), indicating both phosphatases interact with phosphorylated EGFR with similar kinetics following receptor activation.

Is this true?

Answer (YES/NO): NO